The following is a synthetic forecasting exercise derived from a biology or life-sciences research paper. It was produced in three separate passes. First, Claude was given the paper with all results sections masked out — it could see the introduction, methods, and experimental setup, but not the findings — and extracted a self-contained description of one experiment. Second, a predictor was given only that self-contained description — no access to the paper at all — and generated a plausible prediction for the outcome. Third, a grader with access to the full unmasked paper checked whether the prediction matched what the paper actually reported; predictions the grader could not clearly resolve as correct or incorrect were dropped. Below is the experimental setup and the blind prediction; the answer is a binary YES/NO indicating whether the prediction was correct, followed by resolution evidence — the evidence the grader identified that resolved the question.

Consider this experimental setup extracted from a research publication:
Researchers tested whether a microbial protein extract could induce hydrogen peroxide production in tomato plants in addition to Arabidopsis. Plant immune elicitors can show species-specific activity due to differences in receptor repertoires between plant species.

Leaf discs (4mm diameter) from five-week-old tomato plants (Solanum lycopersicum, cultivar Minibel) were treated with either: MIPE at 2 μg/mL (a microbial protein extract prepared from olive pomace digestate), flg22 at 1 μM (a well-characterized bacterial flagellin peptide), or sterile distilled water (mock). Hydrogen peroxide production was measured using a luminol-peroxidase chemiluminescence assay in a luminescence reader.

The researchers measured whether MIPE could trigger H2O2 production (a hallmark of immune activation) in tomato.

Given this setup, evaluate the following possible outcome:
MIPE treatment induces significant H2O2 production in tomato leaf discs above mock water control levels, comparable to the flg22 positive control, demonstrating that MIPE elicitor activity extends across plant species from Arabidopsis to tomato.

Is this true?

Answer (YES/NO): NO